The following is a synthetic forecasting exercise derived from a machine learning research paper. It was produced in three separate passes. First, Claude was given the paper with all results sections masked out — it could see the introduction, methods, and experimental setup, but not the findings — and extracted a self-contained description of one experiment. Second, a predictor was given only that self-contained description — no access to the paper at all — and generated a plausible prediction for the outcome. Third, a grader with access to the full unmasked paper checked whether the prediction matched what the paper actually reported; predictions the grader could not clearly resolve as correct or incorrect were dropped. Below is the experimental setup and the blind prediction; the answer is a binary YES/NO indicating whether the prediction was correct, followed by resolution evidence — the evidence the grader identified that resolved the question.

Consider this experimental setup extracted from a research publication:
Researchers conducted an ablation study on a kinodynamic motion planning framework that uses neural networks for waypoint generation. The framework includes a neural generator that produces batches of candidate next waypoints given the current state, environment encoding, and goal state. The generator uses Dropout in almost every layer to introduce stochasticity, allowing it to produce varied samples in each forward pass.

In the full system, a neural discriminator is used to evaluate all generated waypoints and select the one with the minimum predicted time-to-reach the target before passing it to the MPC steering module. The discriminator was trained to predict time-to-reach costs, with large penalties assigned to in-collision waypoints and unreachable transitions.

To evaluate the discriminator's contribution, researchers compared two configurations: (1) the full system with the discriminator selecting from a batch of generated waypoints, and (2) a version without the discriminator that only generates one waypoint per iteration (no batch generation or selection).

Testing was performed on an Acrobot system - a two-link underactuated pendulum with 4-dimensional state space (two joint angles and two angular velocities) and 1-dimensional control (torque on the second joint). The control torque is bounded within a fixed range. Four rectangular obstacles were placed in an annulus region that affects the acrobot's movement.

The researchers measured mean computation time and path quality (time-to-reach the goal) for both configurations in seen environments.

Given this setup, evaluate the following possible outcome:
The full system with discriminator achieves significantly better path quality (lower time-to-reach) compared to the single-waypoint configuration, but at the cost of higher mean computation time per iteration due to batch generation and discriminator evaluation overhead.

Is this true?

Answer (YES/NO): NO